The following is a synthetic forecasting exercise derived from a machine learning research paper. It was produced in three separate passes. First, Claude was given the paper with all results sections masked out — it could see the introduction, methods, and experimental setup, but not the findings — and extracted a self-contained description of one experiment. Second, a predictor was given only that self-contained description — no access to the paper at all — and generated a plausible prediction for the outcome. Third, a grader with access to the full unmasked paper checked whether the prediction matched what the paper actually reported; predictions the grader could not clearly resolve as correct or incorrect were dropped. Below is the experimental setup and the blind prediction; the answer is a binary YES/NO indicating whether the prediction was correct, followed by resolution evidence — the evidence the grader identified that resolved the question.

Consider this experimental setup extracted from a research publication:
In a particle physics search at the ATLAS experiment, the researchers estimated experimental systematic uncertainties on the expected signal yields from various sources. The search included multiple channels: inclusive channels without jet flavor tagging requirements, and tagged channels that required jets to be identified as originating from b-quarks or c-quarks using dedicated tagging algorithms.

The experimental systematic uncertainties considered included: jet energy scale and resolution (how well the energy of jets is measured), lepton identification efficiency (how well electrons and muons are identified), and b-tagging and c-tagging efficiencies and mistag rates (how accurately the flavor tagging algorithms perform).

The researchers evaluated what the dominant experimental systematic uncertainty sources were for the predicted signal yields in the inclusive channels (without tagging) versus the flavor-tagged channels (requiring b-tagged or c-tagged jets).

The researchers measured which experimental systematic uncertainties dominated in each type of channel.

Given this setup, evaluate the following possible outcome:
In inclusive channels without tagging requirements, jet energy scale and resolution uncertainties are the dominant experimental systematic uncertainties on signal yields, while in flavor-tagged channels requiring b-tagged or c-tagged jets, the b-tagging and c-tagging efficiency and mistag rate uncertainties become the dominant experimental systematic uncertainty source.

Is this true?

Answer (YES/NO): NO